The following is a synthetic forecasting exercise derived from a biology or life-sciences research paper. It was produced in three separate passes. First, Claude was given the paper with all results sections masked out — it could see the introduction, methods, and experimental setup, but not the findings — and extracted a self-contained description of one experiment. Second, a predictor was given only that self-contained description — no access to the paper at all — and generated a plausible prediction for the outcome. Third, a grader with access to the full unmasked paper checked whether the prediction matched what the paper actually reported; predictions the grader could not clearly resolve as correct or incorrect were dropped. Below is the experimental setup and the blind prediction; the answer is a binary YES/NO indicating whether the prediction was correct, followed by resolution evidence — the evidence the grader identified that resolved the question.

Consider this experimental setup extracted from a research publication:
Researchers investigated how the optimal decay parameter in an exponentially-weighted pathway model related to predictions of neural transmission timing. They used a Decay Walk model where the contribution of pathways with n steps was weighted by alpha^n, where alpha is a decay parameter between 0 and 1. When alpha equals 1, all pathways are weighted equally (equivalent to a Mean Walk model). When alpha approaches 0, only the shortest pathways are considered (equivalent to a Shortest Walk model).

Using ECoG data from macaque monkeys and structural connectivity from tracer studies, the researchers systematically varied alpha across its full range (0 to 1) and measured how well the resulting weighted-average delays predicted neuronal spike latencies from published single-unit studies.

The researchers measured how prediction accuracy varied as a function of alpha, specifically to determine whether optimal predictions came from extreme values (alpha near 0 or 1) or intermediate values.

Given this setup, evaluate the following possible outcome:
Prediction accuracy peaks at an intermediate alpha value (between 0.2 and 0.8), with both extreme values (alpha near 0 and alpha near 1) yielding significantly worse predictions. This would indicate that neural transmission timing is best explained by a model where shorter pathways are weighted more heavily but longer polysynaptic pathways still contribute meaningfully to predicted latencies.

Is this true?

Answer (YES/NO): NO